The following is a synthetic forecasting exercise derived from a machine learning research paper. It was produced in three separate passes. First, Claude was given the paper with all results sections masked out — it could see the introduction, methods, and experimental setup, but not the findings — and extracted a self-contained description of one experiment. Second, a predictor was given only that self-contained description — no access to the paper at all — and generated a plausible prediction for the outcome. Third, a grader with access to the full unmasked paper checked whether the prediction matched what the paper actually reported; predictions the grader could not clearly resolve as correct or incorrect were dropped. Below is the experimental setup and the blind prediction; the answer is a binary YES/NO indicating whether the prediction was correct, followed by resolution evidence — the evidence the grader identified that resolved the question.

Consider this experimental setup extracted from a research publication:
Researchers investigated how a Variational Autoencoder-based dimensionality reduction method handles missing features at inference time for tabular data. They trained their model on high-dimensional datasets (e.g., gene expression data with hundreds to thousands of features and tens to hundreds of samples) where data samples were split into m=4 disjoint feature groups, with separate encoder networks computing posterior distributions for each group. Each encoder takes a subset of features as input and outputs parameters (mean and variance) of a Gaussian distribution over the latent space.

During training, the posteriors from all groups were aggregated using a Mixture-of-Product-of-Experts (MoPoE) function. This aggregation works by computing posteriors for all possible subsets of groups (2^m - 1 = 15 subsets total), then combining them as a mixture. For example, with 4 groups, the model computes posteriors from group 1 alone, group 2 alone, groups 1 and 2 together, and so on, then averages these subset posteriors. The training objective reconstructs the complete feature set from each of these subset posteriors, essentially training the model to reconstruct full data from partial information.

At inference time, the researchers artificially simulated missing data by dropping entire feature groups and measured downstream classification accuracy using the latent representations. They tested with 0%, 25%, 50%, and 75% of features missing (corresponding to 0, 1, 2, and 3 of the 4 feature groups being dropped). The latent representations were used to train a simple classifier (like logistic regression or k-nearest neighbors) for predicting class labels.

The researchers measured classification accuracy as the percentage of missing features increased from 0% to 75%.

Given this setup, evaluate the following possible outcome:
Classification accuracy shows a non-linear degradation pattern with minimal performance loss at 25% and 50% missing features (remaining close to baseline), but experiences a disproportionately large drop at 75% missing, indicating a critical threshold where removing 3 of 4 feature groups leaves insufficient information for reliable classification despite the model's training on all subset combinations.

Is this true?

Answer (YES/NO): NO